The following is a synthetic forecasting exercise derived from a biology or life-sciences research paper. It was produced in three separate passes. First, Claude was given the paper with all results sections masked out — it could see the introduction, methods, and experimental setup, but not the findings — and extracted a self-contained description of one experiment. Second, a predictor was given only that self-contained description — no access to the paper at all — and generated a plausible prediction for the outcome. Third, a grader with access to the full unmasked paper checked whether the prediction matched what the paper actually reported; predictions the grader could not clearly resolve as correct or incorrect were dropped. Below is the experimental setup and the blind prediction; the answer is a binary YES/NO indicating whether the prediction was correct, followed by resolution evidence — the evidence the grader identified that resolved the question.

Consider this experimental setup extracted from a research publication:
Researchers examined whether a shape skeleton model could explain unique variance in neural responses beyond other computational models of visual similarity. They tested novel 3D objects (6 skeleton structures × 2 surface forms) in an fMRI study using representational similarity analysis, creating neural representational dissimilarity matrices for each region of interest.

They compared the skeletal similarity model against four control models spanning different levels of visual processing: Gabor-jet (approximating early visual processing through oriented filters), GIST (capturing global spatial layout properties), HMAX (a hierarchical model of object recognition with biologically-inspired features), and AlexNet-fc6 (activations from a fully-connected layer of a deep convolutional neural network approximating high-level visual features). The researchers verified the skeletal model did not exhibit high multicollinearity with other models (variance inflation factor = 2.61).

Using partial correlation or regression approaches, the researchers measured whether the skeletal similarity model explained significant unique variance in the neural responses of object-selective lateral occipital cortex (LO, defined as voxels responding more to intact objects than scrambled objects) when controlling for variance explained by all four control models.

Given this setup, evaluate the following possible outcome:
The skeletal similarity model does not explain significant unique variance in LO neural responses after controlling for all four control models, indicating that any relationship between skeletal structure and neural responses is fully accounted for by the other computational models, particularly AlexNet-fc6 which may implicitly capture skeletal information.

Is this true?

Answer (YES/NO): NO